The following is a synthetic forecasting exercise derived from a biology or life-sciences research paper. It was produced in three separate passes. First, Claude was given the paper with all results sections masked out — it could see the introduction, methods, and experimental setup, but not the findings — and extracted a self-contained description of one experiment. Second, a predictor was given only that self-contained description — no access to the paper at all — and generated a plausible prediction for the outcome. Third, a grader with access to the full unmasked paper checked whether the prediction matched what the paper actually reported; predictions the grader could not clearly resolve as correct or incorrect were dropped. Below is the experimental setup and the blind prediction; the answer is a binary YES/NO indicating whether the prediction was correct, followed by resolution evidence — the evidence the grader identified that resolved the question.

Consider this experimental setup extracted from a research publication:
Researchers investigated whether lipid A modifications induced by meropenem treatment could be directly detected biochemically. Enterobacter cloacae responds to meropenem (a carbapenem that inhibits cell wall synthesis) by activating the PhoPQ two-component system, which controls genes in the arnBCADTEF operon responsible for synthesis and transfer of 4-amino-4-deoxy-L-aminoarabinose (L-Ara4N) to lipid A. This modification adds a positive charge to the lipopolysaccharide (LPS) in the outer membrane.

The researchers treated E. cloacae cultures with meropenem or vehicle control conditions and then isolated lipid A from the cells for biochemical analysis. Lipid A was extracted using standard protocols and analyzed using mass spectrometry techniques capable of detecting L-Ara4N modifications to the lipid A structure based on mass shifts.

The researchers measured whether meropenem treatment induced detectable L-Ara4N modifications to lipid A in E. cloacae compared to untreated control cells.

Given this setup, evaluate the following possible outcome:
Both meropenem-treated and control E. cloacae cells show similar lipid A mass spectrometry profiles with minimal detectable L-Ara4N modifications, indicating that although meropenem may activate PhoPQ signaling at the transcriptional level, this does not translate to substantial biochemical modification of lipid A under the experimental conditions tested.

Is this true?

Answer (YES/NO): NO